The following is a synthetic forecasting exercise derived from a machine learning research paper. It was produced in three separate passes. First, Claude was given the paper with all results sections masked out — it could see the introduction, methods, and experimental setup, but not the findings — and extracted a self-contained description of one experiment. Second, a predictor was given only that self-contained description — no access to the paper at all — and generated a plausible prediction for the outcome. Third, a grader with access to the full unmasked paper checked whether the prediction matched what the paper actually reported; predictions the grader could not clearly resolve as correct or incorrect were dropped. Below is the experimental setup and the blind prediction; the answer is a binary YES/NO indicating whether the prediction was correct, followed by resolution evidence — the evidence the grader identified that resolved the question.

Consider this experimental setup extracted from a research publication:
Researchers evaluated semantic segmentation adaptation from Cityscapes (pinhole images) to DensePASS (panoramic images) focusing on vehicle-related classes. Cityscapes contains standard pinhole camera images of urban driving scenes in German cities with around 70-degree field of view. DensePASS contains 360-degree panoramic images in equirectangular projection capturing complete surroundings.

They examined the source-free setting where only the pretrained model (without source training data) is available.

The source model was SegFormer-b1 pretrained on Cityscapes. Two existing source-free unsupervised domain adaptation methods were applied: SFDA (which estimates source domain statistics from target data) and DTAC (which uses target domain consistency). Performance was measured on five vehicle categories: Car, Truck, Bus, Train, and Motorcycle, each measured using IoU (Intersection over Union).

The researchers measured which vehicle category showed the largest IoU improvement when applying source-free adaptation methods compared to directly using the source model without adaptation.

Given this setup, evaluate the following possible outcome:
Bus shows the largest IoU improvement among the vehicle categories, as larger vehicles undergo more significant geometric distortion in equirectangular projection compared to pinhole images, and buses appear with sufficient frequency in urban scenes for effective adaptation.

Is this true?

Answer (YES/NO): NO